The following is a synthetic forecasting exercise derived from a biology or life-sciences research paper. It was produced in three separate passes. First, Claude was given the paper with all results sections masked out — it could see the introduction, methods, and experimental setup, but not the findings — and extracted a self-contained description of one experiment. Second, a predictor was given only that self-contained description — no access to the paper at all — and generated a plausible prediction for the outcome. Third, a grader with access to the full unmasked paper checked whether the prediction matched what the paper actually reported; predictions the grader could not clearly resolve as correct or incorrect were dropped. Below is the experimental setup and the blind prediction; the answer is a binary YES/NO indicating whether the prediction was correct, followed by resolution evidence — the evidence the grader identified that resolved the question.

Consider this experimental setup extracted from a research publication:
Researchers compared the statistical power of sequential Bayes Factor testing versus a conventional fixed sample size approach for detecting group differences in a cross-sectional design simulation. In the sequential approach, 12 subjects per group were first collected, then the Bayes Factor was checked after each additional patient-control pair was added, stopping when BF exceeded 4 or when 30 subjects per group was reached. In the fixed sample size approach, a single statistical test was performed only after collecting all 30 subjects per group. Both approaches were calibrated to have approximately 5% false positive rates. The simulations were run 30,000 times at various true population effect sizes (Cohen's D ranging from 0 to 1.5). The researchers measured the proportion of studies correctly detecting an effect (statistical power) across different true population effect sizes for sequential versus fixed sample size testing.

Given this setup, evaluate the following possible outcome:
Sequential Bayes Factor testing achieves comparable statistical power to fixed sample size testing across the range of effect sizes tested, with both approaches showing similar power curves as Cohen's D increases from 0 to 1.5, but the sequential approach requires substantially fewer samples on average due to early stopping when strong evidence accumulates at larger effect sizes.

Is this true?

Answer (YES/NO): NO